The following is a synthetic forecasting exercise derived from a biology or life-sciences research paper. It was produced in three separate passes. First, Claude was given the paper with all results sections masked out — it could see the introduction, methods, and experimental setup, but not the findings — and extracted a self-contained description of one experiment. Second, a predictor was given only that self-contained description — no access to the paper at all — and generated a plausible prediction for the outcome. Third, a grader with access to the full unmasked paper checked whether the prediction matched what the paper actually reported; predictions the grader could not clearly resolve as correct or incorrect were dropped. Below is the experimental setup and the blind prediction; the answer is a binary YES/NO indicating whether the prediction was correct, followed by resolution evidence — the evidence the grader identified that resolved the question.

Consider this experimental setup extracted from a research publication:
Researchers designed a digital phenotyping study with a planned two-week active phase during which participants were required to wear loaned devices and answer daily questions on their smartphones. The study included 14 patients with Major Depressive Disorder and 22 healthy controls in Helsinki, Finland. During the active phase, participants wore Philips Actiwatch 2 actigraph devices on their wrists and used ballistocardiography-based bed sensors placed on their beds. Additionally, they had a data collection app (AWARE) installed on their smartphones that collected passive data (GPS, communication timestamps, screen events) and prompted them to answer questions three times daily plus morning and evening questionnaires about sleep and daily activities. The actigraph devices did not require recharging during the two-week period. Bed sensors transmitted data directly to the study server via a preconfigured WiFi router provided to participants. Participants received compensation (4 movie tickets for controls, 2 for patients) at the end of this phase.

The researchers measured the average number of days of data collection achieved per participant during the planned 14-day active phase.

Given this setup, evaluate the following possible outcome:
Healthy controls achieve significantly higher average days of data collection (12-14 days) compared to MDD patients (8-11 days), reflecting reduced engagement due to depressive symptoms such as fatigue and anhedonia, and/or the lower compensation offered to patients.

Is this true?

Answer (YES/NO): NO